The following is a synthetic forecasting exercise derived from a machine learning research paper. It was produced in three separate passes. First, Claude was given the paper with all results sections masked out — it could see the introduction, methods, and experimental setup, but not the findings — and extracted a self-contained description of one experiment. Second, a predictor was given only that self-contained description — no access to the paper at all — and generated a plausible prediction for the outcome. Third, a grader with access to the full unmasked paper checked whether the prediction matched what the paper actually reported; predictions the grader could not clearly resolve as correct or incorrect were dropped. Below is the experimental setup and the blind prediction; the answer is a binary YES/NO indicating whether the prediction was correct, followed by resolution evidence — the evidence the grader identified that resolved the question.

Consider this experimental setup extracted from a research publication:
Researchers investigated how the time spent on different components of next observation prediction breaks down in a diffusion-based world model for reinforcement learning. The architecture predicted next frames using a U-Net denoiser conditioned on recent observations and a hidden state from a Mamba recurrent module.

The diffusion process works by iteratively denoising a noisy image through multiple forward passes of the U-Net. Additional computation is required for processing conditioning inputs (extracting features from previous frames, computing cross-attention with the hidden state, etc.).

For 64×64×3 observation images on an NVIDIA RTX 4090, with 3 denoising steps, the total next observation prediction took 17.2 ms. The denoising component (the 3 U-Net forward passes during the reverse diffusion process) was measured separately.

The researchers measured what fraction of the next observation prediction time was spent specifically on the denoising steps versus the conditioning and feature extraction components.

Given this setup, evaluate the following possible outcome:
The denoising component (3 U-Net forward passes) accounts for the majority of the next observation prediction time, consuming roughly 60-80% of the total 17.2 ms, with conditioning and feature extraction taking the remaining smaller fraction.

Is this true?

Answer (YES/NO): NO